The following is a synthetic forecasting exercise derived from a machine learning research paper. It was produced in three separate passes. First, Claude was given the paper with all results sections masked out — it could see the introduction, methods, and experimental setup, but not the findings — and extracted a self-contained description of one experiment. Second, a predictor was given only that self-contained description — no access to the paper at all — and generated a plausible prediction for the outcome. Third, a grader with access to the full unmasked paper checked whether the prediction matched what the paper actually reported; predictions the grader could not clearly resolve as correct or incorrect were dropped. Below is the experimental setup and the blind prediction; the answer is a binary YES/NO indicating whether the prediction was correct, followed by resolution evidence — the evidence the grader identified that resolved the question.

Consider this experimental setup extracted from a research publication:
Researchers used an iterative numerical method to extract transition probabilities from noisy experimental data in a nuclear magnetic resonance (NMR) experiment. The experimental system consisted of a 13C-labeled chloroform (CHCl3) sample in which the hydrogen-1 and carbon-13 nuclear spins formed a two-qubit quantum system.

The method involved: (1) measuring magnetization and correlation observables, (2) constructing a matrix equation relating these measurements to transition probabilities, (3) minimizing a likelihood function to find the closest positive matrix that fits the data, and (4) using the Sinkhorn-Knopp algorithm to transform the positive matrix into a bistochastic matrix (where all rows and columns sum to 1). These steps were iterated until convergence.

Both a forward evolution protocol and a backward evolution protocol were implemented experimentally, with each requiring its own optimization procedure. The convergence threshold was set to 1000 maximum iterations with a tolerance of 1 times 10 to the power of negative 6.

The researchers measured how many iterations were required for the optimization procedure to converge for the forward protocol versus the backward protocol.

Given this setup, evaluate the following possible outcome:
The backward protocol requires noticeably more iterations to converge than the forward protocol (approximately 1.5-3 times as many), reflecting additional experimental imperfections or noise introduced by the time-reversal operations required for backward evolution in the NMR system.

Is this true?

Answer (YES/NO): NO